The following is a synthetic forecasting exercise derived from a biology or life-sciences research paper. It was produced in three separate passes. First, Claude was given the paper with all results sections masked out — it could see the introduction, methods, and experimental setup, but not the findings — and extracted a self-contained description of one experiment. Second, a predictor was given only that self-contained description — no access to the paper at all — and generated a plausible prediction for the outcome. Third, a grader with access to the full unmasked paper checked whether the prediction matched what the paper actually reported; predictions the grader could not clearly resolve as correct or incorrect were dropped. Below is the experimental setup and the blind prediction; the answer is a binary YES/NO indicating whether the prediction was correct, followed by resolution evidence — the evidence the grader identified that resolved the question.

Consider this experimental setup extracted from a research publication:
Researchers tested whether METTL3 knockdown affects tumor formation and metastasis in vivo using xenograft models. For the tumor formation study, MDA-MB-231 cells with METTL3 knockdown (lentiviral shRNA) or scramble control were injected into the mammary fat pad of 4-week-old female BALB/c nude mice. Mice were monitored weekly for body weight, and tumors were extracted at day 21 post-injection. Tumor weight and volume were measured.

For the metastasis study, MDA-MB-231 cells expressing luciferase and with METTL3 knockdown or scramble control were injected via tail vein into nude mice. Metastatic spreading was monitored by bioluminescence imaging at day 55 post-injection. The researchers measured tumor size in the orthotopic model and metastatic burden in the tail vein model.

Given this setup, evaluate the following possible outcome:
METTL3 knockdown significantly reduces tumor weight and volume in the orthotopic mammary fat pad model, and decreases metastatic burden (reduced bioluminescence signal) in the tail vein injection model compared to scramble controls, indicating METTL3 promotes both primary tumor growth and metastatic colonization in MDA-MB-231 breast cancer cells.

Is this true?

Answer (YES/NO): YES